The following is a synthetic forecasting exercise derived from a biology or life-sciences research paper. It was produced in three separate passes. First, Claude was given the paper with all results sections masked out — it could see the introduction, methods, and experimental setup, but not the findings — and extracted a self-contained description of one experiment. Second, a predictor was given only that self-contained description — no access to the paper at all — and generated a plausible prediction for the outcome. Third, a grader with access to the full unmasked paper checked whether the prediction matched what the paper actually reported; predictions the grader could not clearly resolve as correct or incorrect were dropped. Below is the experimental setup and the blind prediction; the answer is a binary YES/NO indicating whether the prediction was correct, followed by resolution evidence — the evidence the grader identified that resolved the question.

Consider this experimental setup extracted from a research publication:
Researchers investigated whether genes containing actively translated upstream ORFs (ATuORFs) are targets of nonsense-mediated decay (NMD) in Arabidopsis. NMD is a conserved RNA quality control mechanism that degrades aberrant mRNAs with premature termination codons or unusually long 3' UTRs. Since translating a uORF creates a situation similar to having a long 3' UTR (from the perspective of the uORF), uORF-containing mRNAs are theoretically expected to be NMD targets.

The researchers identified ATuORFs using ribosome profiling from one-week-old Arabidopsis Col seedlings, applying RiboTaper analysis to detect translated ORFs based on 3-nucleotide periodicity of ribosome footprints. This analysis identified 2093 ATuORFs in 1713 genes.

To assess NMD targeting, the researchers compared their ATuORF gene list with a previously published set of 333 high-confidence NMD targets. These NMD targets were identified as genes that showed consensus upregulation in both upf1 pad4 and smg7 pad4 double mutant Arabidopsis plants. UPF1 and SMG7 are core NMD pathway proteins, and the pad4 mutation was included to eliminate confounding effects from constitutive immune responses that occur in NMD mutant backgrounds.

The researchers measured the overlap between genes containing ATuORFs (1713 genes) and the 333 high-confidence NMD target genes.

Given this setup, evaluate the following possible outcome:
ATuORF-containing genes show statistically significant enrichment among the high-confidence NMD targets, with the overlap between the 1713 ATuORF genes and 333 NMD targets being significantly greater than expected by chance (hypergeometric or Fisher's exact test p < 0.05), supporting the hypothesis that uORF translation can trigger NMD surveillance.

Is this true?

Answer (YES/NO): NO